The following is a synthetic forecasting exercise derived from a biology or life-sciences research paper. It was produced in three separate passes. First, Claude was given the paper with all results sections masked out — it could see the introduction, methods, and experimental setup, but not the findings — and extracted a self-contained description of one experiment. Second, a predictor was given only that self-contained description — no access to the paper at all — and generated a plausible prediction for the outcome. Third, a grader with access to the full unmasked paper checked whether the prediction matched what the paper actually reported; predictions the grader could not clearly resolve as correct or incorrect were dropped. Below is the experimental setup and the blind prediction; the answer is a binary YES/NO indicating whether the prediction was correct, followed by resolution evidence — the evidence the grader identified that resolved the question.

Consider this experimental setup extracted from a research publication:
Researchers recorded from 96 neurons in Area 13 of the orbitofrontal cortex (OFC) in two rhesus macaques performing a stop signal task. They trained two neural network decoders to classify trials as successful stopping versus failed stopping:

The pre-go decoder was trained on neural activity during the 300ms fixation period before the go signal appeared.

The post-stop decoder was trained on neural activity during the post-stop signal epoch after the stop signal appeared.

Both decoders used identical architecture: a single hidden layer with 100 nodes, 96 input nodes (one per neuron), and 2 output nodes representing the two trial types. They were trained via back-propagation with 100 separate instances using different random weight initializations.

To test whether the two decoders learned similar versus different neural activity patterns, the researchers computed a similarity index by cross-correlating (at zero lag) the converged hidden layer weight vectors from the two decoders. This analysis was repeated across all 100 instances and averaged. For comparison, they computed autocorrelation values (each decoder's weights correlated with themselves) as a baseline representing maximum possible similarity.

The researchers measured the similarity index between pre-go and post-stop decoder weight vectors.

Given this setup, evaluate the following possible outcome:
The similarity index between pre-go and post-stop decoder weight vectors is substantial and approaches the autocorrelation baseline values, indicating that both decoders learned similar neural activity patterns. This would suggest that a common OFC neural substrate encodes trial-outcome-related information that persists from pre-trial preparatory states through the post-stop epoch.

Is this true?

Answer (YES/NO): NO